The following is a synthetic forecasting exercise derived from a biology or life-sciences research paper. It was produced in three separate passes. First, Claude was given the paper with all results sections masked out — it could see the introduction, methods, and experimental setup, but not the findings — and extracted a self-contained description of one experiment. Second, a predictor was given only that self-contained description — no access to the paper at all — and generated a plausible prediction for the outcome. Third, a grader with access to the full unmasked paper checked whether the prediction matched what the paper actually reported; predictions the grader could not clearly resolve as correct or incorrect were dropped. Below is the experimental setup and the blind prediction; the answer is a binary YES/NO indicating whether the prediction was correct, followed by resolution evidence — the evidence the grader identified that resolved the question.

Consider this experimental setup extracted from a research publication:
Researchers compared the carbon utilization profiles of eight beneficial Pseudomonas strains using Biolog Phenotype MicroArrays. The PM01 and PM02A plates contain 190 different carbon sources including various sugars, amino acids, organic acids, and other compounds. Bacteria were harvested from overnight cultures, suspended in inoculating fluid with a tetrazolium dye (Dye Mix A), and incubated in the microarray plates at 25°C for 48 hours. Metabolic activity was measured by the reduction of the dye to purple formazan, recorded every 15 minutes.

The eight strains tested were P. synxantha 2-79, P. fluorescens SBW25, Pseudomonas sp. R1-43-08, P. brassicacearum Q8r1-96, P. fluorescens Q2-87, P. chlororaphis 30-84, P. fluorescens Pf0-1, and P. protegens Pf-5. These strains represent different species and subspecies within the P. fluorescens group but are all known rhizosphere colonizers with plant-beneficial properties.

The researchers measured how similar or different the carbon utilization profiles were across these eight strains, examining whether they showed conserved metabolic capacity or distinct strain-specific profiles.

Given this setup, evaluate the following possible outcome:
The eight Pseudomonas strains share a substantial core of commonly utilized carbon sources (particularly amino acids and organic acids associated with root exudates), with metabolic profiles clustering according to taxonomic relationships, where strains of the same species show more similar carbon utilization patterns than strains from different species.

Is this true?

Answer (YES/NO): NO